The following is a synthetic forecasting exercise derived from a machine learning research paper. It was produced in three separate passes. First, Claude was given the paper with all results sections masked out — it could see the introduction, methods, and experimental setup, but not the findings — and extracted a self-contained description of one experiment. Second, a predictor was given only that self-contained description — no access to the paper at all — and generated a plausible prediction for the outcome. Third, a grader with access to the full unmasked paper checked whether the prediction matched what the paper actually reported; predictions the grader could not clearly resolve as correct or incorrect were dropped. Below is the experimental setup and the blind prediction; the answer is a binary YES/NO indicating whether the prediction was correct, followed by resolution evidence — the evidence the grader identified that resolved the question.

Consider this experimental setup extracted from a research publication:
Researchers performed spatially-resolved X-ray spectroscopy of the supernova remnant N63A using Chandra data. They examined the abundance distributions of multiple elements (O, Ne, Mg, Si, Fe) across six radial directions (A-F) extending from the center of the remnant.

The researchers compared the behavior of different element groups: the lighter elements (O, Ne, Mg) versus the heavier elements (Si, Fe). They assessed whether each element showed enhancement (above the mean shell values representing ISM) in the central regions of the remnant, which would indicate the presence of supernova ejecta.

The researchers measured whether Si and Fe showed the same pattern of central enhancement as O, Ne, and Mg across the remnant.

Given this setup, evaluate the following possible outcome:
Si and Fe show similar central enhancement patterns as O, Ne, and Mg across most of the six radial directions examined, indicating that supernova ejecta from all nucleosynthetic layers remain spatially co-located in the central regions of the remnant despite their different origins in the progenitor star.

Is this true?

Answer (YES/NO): NO